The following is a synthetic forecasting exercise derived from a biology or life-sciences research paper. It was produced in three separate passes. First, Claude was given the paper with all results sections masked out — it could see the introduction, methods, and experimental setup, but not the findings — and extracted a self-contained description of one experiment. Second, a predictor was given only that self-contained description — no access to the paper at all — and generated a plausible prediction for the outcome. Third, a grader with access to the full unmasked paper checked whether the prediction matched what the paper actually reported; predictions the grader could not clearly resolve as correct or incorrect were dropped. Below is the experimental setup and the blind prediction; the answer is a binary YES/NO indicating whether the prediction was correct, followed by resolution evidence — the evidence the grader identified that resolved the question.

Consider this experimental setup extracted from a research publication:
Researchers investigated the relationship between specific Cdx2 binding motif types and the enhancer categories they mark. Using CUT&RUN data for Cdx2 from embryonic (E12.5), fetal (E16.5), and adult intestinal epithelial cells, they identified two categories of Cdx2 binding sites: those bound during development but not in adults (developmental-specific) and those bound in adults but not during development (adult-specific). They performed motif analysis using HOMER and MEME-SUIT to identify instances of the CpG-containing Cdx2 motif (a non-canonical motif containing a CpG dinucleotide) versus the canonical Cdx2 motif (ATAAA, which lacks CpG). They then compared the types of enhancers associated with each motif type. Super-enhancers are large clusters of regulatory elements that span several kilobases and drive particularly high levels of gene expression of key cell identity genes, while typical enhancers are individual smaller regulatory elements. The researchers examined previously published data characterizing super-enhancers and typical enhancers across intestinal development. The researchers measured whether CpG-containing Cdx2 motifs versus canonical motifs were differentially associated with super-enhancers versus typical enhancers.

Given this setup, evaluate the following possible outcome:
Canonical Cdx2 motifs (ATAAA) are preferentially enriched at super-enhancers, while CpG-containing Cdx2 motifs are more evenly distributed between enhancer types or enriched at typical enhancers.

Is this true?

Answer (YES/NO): YES